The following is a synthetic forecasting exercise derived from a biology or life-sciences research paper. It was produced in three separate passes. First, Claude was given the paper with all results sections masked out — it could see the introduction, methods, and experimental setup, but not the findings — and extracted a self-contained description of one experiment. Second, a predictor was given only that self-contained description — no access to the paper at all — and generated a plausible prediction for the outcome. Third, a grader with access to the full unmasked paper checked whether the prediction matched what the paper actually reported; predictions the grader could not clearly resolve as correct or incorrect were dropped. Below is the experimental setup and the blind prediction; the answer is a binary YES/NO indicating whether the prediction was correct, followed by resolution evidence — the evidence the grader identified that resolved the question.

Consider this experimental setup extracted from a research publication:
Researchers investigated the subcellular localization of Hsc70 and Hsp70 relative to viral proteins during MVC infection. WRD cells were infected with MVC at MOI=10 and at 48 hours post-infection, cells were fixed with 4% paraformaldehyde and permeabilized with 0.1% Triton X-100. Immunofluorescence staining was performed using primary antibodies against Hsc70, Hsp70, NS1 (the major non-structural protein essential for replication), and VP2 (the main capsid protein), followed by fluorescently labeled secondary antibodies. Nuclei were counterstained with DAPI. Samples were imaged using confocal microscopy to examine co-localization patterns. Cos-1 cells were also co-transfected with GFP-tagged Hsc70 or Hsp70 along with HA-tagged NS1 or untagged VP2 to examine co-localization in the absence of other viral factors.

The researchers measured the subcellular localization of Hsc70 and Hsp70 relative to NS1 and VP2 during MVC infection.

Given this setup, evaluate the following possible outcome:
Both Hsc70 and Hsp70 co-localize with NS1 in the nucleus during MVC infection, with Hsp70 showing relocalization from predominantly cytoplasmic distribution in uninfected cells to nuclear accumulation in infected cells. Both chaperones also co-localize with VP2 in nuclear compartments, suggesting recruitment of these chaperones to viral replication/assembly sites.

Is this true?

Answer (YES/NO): NO